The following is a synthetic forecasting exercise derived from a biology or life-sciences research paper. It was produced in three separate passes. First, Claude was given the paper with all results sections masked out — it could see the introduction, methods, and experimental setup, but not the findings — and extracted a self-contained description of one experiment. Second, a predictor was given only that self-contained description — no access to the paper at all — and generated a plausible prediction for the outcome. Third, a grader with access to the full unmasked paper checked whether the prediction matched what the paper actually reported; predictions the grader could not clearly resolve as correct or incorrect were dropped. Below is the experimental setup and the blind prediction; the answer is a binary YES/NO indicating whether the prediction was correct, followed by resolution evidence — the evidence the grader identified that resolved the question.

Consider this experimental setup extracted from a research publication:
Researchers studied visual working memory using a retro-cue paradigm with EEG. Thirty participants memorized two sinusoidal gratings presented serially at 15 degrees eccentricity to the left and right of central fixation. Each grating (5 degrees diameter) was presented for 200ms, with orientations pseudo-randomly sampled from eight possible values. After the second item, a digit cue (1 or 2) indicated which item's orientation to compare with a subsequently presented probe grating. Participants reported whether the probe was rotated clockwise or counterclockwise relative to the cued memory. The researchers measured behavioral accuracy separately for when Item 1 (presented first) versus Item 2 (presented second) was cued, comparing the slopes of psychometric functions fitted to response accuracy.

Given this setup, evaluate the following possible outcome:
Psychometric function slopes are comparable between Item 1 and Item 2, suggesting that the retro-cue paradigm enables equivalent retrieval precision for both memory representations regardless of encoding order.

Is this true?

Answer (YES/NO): NO